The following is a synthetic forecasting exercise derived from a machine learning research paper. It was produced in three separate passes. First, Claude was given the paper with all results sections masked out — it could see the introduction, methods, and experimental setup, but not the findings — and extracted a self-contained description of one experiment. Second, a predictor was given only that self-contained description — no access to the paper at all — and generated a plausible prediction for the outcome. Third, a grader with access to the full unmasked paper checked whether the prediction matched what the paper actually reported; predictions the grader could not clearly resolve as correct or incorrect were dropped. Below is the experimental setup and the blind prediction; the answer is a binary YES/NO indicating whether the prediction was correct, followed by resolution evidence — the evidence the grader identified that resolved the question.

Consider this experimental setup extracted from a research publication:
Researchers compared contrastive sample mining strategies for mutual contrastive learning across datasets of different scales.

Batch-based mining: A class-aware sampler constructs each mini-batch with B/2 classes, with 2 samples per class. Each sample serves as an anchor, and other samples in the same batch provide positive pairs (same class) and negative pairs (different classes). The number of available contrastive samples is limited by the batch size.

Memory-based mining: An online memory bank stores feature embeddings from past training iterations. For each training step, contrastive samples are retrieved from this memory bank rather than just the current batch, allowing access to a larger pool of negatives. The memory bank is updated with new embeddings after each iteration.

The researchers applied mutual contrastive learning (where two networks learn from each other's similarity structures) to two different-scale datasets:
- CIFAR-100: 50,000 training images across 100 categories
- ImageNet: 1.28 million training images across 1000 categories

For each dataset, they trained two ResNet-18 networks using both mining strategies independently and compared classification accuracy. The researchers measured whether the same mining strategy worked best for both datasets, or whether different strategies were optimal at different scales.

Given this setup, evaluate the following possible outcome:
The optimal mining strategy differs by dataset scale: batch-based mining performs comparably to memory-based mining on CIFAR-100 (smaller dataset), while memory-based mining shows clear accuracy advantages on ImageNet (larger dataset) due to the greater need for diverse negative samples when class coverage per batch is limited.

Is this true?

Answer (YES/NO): NO